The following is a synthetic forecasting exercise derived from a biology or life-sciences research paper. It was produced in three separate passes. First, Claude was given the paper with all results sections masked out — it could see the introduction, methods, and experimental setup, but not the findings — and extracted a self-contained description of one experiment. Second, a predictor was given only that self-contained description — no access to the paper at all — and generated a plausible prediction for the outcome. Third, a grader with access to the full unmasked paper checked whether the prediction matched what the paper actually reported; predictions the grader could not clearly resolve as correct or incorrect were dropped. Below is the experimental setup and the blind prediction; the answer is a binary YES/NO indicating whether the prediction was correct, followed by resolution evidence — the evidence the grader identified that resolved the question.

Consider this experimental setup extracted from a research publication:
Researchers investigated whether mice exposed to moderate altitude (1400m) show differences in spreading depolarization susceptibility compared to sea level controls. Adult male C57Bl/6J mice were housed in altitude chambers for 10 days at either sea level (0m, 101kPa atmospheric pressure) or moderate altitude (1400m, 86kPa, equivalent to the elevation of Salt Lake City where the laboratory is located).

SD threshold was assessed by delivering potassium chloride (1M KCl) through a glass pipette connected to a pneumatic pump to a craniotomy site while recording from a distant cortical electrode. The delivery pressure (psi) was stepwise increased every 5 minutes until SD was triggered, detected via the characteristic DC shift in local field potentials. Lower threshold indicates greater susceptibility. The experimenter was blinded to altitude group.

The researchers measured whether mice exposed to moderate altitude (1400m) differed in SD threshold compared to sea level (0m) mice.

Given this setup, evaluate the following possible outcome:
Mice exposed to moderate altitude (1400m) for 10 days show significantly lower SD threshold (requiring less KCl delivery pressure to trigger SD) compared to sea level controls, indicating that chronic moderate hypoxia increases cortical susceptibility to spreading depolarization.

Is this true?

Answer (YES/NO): NO